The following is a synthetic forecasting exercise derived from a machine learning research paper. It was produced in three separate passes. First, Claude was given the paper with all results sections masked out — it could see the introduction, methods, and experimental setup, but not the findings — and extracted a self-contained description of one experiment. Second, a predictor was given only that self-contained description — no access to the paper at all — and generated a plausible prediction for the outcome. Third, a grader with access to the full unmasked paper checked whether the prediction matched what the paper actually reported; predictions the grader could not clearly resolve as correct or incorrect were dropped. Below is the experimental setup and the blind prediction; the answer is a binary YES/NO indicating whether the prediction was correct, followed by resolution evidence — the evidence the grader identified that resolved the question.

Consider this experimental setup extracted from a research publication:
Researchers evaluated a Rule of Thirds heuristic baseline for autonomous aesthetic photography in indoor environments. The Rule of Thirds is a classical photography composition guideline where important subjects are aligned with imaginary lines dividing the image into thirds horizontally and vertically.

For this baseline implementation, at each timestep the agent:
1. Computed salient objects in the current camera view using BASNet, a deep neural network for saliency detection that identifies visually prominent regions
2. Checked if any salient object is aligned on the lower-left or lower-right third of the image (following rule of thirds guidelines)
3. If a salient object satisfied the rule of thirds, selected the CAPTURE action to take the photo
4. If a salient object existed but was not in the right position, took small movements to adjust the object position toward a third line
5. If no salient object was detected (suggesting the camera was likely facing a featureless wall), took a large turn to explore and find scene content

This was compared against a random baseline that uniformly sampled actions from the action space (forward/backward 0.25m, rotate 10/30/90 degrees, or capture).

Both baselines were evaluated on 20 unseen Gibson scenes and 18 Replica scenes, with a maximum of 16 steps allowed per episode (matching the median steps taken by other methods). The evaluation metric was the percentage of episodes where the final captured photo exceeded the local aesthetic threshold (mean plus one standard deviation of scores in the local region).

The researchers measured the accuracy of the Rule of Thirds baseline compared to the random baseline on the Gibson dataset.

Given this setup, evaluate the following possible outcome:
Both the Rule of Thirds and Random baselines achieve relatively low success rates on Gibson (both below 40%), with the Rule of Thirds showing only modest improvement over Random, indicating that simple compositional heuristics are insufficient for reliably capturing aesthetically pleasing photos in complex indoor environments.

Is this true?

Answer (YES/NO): YES